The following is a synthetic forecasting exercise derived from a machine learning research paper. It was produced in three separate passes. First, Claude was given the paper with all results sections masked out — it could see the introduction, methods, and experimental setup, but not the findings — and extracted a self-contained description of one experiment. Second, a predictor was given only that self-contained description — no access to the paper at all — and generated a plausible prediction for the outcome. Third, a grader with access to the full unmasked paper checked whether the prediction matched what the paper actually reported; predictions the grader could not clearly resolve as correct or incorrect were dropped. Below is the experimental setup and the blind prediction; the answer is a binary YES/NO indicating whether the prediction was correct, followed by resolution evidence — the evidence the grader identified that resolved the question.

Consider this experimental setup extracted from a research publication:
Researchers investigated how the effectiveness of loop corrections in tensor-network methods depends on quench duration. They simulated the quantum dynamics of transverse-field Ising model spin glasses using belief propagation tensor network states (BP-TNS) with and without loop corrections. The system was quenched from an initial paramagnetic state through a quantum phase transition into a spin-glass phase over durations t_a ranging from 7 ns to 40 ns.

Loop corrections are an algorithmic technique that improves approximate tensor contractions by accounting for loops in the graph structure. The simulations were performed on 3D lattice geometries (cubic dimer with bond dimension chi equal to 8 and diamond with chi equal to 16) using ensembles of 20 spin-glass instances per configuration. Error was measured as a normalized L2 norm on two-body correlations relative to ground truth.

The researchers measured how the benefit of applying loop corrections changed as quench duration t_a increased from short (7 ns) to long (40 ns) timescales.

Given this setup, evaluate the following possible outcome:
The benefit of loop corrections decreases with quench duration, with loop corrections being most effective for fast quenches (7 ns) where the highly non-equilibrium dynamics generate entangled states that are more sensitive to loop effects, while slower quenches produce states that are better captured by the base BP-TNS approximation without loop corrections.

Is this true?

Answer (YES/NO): NO